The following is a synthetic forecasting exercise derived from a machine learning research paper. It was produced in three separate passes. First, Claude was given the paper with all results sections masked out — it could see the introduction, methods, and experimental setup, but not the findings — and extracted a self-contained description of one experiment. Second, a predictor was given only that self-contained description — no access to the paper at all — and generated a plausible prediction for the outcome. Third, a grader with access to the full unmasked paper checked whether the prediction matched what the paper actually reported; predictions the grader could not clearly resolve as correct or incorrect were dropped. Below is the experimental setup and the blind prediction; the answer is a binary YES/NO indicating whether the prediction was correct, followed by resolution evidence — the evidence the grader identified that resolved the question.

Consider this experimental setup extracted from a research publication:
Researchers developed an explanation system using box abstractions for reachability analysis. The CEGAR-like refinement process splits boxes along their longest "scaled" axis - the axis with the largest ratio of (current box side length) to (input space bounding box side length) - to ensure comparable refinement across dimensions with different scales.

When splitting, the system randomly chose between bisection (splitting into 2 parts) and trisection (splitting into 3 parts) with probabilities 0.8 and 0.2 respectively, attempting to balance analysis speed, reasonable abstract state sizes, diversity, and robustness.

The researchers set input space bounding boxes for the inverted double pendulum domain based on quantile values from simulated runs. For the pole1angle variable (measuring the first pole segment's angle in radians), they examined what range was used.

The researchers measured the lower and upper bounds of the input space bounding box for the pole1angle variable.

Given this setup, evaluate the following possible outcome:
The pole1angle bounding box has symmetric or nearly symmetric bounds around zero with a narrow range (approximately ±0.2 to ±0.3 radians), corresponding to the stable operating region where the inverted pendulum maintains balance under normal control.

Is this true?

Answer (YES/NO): YES